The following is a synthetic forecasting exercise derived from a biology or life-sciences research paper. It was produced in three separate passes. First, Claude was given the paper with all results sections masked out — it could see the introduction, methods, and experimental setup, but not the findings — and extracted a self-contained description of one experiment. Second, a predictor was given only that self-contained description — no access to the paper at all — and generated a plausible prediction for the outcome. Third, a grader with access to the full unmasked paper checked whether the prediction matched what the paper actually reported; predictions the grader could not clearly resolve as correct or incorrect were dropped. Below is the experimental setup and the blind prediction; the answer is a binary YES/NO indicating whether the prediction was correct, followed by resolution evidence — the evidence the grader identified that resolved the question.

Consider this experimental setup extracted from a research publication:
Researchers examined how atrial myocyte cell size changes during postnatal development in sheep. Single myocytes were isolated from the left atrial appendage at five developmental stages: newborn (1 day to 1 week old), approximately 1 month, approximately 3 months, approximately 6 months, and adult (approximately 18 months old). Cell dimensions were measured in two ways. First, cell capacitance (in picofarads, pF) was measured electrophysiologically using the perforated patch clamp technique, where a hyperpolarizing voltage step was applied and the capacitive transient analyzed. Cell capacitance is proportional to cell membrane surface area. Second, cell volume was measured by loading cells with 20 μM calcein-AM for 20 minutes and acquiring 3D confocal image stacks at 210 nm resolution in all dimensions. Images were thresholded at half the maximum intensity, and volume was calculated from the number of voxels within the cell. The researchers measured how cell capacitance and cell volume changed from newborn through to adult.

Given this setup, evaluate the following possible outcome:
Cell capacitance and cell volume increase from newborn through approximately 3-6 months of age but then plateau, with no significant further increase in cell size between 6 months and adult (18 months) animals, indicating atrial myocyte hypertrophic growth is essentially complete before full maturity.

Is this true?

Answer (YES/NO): NO